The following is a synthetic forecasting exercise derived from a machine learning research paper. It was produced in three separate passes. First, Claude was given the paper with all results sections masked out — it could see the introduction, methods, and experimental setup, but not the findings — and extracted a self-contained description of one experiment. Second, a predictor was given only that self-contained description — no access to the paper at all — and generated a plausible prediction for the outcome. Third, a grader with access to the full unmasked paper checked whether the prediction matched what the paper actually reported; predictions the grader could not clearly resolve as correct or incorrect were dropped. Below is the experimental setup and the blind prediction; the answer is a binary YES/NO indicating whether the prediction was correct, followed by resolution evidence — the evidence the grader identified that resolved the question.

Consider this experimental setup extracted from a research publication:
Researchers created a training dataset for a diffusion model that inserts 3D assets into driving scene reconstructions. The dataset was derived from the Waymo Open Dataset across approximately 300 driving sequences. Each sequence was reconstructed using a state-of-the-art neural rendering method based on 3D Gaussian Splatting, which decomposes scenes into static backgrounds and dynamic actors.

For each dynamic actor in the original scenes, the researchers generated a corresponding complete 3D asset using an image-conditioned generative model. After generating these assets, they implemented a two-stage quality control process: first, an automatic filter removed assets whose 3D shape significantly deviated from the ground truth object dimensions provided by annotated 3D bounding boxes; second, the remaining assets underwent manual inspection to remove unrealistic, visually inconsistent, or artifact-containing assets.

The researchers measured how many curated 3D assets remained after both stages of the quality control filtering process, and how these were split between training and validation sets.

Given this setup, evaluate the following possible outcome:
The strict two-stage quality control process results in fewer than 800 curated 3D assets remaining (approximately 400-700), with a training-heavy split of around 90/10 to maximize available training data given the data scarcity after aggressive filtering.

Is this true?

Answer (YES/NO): NO